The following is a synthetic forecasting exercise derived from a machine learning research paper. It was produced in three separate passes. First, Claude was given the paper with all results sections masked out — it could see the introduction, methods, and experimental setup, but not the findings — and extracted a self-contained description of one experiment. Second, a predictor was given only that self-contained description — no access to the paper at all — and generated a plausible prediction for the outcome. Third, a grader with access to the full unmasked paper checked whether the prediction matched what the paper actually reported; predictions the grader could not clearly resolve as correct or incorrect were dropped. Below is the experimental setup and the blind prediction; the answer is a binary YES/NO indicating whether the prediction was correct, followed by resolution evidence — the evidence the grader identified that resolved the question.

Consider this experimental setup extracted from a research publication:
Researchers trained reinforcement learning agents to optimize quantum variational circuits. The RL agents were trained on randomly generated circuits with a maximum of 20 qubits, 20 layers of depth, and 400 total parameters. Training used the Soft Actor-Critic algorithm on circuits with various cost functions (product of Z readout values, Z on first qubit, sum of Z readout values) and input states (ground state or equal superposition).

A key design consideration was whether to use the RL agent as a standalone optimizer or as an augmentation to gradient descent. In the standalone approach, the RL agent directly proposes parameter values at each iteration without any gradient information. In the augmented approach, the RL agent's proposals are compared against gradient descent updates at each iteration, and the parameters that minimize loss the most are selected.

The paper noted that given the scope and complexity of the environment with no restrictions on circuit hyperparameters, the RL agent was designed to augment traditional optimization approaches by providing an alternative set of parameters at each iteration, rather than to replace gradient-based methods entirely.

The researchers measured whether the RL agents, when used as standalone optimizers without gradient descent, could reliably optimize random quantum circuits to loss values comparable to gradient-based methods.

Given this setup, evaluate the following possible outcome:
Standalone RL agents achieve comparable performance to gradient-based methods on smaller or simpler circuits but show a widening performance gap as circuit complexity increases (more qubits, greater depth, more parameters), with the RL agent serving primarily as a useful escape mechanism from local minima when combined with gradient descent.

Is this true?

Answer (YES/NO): NO